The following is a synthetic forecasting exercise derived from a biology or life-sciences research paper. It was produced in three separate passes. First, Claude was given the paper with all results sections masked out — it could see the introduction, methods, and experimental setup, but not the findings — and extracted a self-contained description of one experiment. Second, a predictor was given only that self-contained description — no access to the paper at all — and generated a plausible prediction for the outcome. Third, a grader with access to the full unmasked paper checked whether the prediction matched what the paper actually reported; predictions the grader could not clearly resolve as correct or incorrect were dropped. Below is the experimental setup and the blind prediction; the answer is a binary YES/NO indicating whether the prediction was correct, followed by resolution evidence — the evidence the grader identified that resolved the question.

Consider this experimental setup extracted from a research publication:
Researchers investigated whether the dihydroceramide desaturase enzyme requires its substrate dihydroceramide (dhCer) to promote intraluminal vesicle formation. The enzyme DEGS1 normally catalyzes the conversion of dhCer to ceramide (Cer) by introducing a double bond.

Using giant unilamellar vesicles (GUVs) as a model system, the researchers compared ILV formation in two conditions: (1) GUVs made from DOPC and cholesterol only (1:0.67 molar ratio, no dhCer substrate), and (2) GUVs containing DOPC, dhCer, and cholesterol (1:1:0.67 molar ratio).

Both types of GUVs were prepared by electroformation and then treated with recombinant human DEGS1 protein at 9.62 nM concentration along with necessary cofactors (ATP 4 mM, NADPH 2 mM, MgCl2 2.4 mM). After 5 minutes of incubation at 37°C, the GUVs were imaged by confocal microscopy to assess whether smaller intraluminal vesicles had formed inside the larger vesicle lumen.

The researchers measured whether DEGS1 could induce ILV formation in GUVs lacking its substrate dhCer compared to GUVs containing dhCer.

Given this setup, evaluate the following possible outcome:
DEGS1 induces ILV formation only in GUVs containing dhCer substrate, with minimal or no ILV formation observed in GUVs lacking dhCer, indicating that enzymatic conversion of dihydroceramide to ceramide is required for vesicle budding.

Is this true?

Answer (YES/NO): YES